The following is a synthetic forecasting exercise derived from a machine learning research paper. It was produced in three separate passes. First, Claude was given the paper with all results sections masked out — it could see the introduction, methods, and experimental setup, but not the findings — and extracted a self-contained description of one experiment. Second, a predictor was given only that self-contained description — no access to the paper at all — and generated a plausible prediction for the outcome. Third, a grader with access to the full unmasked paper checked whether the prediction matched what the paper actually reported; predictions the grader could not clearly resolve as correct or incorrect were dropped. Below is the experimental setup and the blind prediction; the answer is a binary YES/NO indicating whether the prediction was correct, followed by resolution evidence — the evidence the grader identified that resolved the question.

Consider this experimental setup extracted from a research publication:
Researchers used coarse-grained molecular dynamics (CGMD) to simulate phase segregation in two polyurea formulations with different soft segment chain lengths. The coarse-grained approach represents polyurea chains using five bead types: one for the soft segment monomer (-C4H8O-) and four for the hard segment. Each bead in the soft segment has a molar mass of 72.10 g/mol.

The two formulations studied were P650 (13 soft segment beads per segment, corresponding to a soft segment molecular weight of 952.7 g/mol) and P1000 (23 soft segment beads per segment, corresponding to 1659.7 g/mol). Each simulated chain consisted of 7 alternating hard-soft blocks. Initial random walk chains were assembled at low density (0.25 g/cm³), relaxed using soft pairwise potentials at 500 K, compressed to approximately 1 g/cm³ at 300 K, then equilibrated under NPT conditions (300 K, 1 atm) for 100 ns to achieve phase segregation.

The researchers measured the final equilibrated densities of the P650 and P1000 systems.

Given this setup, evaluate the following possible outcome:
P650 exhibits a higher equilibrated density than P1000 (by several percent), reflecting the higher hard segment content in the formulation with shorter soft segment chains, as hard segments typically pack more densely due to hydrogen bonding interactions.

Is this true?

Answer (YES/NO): YES